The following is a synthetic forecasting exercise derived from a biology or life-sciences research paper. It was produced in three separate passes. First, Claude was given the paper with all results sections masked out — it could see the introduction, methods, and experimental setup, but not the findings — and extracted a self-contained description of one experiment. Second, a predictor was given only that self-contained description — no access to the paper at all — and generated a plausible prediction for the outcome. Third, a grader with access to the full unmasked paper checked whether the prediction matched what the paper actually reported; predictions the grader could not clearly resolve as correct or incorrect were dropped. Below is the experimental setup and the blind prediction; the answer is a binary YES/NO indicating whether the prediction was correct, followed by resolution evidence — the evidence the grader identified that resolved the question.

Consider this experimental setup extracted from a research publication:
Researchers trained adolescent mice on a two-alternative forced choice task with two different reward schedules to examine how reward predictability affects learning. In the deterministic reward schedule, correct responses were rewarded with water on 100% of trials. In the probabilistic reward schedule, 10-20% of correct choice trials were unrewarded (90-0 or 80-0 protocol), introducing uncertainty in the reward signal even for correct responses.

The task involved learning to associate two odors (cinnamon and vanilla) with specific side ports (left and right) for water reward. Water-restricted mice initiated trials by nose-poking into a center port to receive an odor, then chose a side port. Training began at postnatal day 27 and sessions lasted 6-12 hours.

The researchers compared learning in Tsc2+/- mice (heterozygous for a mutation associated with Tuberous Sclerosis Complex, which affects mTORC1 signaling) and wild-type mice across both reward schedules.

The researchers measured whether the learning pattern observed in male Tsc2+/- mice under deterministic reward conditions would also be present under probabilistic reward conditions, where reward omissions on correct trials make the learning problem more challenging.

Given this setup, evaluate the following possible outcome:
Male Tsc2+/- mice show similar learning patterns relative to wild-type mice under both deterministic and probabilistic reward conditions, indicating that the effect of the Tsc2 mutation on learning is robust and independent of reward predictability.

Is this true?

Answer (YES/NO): NO